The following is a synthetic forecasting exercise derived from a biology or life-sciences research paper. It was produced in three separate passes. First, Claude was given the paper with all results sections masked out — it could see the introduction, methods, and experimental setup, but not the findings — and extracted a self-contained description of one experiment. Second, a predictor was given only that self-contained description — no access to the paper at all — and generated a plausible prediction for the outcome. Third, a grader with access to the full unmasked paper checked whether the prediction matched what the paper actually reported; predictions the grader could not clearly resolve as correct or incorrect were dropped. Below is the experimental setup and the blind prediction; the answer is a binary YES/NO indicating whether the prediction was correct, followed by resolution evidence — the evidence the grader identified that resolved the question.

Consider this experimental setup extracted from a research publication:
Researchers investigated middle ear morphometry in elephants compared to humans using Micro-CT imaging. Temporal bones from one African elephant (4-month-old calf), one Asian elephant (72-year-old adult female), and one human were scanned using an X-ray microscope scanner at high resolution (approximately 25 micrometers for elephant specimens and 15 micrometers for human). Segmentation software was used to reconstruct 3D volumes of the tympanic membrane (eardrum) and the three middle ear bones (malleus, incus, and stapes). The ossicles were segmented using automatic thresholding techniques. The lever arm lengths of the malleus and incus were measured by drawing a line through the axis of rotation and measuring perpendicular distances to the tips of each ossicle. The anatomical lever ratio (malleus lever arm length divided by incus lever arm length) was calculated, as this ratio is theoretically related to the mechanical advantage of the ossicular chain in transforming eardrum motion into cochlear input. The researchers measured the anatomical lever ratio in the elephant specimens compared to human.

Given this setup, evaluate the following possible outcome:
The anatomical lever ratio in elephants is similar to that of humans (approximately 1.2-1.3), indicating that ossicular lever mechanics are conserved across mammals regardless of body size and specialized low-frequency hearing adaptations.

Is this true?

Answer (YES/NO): NO